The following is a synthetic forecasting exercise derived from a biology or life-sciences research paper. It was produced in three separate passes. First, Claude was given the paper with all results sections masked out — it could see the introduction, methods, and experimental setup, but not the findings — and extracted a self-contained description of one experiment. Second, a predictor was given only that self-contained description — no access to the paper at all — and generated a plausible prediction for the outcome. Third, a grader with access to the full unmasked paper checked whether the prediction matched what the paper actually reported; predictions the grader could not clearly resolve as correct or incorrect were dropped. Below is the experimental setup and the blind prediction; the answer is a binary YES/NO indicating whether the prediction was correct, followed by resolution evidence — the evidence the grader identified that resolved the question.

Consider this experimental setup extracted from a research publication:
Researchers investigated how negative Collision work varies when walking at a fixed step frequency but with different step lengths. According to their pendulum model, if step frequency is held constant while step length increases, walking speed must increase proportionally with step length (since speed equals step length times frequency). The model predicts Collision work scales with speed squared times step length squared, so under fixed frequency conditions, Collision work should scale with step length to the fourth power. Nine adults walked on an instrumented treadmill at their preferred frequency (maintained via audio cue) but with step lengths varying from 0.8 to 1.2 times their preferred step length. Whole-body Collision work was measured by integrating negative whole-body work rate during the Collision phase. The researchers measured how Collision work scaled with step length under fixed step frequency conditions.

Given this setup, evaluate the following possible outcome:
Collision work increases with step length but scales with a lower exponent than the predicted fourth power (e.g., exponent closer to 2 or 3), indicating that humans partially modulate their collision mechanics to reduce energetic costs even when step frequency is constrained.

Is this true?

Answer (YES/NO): NO